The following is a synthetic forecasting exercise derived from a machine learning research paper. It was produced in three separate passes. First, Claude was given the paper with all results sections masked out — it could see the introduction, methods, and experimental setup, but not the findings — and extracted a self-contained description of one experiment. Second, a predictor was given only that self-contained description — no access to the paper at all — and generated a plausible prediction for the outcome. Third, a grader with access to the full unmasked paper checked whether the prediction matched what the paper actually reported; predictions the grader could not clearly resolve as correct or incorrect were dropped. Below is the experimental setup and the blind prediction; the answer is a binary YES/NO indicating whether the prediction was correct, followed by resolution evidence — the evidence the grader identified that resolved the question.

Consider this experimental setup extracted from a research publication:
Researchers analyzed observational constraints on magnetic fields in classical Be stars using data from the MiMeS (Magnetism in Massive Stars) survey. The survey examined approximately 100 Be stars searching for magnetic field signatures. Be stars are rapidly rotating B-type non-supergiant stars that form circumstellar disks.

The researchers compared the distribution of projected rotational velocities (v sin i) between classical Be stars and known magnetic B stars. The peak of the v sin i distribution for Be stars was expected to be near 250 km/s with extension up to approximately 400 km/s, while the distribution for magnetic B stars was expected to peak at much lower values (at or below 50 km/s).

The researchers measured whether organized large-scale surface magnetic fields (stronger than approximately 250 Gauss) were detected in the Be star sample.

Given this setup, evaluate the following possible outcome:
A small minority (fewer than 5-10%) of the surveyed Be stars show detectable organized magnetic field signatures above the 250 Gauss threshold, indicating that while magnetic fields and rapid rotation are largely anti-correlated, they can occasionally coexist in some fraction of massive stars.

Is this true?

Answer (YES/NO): NO